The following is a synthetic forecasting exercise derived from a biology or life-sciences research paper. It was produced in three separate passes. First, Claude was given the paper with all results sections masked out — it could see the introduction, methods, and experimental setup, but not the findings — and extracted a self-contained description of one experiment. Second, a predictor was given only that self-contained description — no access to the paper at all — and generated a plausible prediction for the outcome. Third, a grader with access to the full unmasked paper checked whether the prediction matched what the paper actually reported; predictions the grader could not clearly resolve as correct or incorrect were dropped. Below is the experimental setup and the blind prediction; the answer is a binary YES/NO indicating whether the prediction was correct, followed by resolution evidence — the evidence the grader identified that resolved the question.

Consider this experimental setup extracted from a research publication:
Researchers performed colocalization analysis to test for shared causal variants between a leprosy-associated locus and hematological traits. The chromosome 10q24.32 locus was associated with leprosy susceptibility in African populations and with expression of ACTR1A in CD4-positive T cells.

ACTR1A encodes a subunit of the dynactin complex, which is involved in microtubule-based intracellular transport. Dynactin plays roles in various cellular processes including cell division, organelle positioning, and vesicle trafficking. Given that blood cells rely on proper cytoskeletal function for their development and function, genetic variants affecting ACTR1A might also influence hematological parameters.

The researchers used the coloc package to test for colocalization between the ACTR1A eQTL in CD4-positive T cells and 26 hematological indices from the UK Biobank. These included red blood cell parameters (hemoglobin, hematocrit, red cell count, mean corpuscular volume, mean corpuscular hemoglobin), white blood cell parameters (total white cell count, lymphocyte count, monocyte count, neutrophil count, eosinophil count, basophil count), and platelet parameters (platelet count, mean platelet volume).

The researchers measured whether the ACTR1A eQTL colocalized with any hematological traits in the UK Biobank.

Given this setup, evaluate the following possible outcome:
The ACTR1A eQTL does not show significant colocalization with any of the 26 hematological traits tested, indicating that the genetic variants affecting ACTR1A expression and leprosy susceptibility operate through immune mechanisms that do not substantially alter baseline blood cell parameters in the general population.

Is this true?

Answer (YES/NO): NO